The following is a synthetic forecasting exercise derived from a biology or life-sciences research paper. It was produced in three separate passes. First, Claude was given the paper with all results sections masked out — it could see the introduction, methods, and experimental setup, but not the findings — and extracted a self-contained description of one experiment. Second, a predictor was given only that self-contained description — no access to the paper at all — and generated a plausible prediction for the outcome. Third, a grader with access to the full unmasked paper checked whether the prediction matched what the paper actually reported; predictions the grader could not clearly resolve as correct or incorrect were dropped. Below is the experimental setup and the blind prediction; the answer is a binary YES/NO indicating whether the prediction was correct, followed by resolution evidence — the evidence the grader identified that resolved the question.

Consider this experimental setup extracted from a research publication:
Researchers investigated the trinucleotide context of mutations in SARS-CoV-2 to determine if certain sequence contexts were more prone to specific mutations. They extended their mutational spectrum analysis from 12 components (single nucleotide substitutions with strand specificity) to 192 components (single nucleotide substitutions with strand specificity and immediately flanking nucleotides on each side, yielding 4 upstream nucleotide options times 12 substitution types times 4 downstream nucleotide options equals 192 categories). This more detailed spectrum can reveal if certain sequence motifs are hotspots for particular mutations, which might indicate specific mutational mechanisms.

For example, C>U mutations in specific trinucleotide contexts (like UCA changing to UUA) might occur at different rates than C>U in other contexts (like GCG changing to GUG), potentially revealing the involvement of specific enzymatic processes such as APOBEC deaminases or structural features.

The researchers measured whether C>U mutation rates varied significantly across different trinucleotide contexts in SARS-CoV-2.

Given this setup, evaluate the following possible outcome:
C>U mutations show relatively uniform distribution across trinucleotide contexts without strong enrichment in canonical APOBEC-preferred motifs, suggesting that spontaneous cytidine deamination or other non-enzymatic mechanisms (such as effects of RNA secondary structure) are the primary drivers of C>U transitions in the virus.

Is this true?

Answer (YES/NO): NO